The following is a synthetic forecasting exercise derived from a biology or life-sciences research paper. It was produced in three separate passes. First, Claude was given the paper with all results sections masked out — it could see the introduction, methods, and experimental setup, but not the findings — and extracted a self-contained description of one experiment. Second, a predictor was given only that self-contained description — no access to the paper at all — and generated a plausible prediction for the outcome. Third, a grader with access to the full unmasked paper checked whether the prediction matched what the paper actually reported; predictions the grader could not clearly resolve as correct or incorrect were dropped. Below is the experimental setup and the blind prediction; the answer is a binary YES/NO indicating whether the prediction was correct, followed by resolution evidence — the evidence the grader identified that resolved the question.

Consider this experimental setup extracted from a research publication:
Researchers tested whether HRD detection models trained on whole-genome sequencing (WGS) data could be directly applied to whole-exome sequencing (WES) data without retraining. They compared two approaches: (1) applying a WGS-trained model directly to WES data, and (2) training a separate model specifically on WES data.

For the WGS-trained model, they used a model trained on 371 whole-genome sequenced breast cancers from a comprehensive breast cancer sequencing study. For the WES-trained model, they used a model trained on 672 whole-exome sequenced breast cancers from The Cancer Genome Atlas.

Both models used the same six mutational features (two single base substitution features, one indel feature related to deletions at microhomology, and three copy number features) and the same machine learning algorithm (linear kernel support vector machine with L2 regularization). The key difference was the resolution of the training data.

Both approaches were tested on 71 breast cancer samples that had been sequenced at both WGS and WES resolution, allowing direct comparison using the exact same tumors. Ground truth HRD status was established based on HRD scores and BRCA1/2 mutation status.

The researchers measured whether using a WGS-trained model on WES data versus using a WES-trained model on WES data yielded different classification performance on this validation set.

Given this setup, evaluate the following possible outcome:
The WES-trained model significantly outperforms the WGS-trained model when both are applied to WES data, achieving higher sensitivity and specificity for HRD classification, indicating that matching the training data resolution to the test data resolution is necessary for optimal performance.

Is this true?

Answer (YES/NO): YES